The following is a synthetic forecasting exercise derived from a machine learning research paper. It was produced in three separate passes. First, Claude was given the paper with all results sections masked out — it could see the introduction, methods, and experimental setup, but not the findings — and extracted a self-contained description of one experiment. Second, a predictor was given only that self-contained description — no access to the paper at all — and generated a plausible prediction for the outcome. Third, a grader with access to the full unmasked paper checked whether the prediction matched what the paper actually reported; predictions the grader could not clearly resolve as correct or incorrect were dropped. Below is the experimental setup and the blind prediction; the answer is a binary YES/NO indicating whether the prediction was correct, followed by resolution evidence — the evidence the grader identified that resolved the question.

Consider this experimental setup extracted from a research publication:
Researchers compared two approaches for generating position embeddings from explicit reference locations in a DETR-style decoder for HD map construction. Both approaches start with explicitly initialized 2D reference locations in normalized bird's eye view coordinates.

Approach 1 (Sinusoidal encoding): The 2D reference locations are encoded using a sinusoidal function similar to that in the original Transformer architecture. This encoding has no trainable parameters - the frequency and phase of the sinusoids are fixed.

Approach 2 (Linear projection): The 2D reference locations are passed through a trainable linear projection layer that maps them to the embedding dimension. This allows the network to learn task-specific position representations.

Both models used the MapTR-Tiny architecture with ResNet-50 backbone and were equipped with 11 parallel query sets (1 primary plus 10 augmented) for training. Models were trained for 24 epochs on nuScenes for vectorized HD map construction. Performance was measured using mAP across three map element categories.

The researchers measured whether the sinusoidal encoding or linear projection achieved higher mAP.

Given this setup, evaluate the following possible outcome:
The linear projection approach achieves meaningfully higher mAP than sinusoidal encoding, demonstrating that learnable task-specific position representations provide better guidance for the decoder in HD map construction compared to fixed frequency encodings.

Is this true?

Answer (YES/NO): NO